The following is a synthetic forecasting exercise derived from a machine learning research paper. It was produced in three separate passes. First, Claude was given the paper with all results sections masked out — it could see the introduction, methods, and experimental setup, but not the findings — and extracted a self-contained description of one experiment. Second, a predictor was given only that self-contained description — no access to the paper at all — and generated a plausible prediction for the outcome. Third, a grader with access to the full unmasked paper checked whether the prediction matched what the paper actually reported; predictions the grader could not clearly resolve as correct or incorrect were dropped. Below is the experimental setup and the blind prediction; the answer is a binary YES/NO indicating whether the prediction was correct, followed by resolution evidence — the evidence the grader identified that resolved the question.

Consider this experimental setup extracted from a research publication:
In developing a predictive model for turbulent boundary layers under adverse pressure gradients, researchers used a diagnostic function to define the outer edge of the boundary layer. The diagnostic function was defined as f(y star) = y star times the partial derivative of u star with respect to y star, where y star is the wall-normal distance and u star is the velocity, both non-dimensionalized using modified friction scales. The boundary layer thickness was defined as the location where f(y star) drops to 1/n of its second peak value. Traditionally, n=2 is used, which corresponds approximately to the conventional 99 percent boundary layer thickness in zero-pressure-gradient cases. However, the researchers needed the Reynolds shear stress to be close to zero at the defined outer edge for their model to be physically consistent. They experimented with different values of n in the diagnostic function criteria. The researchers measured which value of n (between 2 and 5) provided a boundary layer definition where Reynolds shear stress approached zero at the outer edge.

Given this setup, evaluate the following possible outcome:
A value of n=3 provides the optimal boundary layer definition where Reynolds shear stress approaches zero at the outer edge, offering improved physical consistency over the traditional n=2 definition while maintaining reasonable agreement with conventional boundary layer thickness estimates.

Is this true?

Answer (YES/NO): NO